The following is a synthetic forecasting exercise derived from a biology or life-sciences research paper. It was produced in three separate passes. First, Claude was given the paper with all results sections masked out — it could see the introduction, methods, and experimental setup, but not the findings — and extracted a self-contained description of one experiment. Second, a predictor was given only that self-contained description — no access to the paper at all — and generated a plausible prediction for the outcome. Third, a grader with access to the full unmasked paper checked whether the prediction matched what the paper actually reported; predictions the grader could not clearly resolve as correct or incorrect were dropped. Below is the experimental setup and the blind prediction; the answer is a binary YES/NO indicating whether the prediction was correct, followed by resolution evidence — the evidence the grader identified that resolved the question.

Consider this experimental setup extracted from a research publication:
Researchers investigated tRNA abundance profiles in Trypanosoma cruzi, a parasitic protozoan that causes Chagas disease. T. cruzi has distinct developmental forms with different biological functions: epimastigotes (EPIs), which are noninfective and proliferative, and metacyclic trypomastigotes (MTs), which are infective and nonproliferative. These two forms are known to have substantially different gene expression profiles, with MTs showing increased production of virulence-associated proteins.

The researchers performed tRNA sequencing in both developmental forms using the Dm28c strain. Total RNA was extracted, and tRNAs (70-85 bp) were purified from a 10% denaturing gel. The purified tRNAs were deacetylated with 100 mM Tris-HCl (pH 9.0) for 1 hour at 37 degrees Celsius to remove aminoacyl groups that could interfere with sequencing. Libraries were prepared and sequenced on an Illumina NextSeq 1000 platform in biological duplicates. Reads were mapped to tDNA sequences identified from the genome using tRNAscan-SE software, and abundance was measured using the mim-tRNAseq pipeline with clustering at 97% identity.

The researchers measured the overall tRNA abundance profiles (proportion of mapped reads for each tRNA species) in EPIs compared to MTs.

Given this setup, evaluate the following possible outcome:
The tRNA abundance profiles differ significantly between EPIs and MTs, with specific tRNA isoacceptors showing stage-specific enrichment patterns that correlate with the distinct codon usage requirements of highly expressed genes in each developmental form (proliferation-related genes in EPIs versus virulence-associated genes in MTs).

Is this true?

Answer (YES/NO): NO